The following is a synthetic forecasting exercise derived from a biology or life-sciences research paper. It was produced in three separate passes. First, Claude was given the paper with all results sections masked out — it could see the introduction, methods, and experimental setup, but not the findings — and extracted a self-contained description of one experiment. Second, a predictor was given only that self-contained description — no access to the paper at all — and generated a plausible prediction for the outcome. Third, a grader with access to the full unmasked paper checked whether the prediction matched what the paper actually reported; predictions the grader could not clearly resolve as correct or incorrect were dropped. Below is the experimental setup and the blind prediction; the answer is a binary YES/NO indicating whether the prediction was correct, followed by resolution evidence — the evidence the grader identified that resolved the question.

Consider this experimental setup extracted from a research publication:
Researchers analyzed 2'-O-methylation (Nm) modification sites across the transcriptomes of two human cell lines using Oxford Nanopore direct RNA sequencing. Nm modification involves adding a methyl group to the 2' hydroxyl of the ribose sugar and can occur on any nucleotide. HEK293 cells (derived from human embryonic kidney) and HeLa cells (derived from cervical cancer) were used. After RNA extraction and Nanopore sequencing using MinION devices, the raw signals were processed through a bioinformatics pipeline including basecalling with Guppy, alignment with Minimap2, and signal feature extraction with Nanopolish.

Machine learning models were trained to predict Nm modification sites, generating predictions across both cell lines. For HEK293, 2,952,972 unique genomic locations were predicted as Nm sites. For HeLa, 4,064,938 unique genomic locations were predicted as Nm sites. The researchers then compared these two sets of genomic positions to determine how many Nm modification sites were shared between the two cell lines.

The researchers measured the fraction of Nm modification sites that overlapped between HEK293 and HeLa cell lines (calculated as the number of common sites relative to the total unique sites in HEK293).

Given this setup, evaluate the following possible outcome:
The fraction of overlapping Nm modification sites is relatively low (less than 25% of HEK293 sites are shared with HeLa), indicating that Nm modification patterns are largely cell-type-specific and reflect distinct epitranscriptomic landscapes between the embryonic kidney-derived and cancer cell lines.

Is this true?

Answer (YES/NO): YES